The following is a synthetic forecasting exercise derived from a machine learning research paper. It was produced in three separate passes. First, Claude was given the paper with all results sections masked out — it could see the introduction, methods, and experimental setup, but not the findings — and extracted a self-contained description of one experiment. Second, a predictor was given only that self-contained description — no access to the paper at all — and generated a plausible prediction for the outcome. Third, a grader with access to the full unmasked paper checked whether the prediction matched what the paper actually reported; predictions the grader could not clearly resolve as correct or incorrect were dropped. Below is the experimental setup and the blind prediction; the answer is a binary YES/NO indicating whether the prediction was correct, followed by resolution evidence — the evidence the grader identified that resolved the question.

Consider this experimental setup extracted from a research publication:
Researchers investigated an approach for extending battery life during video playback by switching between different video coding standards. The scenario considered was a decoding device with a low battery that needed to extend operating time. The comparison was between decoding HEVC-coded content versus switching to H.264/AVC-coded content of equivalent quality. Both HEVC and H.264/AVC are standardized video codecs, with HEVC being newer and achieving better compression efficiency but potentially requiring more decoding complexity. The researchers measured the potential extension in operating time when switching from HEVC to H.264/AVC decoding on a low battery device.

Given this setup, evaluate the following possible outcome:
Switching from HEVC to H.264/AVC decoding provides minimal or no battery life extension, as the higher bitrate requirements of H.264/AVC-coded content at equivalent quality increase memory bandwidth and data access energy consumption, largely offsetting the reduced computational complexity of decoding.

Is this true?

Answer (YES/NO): NO